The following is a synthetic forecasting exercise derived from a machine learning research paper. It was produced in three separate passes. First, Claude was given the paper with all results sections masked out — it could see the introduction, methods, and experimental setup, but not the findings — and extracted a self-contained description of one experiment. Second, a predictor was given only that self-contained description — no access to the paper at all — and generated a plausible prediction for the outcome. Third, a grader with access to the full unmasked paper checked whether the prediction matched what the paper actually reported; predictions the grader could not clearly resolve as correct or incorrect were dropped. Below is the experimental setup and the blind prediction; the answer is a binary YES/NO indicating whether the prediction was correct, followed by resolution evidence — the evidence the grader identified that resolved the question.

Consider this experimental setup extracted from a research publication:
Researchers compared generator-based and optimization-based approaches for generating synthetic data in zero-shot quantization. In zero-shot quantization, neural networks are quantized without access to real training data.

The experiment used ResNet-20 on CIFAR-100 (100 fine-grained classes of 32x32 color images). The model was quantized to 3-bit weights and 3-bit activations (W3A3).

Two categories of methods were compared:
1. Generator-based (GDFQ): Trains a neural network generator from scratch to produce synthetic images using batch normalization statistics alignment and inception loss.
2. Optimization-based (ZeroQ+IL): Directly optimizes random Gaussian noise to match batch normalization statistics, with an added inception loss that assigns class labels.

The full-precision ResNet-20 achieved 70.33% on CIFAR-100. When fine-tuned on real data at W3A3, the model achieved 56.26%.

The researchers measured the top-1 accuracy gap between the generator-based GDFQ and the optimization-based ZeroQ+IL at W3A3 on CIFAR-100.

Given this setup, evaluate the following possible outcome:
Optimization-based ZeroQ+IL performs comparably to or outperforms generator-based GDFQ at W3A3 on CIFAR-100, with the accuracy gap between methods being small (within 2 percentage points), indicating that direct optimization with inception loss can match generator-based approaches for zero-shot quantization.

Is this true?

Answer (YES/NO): NO